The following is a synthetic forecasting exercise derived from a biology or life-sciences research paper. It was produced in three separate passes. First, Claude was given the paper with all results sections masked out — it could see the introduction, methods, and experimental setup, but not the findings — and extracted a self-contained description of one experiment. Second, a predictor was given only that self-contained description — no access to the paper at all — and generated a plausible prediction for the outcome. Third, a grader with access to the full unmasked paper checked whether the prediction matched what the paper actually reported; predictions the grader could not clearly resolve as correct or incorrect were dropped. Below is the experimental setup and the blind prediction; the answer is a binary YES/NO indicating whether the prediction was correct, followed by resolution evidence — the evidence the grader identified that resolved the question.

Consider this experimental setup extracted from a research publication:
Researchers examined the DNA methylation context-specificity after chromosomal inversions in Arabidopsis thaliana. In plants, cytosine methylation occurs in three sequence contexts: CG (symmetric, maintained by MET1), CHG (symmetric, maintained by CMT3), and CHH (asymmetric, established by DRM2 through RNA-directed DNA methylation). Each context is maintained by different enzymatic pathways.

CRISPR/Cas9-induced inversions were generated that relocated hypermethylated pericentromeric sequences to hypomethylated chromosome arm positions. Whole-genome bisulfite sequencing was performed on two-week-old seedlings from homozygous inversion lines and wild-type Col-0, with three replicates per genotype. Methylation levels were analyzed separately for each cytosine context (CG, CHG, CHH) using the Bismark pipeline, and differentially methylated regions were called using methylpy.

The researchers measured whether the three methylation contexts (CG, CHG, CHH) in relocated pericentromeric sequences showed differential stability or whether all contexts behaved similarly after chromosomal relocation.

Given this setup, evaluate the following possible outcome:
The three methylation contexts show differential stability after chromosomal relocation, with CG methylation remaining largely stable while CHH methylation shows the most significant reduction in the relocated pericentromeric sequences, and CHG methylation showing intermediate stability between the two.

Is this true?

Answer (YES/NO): NO